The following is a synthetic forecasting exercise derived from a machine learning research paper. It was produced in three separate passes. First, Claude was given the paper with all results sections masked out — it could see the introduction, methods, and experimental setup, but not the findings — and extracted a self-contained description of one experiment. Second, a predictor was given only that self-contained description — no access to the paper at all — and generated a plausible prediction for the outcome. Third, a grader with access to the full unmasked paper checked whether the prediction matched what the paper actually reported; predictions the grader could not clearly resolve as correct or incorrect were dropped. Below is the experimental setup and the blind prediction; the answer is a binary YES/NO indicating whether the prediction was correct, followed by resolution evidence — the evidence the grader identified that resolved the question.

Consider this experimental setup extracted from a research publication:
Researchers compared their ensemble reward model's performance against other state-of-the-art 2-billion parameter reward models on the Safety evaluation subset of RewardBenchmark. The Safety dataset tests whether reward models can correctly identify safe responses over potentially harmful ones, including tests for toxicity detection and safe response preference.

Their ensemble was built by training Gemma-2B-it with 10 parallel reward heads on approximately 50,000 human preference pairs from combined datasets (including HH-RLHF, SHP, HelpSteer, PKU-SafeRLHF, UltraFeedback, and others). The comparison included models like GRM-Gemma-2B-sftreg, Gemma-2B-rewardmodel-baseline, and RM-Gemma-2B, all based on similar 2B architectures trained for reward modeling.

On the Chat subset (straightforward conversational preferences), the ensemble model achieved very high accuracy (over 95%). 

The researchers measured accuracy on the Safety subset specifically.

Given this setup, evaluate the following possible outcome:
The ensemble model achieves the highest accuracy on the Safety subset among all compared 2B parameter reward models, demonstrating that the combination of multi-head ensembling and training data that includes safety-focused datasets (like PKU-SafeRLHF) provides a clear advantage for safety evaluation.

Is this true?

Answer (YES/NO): NO